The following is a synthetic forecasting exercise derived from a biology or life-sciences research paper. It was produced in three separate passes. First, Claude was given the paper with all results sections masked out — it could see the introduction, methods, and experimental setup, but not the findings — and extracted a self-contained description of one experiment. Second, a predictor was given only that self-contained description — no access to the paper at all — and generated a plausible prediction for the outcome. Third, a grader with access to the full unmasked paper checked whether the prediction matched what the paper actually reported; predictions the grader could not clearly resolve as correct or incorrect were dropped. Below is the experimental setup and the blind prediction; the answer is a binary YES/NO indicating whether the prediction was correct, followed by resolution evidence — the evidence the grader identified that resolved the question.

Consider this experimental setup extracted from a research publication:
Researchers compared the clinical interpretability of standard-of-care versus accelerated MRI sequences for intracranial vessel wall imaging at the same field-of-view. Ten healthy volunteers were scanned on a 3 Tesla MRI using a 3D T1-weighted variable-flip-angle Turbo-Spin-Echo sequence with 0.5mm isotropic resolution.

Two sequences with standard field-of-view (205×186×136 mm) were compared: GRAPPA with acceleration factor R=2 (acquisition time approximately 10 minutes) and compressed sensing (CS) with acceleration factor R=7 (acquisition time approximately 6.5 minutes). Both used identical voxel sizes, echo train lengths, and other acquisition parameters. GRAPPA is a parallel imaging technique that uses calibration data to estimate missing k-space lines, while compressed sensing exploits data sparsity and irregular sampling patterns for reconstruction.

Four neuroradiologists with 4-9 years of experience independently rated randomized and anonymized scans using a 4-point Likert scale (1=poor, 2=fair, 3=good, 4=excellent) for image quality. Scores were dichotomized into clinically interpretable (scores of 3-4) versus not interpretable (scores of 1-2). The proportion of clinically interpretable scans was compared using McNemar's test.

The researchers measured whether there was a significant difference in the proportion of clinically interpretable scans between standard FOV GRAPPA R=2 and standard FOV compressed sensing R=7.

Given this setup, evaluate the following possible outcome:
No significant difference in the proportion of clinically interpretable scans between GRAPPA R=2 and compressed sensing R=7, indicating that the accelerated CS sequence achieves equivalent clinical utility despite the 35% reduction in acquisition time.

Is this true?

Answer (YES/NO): YES